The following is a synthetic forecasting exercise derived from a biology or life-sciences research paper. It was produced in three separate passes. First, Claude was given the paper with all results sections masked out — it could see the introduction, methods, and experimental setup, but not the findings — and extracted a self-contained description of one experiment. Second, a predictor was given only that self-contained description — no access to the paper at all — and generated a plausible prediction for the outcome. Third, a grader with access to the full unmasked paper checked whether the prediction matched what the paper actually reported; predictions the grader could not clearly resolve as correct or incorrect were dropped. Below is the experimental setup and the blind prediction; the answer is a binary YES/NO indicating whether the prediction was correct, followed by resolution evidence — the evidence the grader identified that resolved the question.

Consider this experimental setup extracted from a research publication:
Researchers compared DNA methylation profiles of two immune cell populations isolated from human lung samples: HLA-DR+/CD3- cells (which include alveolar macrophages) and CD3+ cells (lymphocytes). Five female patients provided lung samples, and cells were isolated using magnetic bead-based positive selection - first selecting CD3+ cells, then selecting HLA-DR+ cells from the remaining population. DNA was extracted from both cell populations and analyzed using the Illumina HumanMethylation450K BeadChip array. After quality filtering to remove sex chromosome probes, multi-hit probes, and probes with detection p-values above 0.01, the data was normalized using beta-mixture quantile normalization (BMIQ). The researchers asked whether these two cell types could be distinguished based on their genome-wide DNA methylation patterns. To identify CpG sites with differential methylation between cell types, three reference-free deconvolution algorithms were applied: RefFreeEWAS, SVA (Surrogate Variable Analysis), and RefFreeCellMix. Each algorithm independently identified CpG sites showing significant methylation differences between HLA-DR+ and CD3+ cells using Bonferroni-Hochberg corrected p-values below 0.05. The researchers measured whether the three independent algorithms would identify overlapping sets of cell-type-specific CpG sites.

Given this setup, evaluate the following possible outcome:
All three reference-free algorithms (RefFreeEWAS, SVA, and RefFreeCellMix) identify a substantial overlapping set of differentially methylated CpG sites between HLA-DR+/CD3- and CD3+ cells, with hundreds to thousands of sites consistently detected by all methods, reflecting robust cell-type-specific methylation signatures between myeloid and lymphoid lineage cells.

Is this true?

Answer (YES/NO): YES